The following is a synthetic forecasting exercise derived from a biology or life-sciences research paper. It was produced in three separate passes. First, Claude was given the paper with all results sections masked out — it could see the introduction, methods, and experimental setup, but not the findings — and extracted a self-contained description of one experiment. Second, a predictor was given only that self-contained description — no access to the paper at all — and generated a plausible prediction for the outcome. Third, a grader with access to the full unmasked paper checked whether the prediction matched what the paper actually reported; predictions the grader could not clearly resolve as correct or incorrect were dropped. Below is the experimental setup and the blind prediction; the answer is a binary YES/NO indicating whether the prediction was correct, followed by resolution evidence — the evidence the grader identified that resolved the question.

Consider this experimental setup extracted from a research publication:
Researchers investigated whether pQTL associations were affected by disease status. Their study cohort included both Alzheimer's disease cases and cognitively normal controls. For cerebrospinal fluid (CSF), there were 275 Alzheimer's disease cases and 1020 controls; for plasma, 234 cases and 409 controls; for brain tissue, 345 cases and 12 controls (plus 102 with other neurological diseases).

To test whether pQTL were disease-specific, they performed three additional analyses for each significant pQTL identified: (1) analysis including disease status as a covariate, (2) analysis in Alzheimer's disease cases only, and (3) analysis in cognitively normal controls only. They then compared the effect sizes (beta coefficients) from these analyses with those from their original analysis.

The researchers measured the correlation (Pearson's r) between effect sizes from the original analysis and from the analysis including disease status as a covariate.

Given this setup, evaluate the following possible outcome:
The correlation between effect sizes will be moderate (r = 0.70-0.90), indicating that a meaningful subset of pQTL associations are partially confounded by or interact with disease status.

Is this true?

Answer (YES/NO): NO